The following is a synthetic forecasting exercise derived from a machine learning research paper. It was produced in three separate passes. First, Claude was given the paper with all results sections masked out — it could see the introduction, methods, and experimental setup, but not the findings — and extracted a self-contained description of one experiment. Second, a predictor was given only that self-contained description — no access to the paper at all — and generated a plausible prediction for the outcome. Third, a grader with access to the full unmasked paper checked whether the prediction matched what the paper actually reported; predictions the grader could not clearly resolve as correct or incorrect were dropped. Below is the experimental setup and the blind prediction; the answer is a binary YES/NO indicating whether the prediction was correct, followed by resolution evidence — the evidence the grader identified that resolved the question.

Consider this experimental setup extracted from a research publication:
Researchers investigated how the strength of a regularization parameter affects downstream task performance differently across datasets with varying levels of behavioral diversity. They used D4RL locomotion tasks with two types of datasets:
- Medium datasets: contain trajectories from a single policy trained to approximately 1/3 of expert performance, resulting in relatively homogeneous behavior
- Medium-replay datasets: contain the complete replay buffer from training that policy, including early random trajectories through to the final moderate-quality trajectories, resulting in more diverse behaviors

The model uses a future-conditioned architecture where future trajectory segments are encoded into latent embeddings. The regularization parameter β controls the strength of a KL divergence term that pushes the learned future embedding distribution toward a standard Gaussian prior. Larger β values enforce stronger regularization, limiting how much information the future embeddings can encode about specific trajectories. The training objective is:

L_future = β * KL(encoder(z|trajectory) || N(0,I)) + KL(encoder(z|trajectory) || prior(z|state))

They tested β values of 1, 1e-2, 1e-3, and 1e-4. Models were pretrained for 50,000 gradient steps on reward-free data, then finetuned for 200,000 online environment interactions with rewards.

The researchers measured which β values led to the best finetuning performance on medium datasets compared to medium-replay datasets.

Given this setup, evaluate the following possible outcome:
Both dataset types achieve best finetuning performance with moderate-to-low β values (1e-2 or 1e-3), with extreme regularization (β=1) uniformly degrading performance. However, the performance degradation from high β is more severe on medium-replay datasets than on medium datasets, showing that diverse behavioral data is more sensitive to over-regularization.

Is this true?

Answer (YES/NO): NO